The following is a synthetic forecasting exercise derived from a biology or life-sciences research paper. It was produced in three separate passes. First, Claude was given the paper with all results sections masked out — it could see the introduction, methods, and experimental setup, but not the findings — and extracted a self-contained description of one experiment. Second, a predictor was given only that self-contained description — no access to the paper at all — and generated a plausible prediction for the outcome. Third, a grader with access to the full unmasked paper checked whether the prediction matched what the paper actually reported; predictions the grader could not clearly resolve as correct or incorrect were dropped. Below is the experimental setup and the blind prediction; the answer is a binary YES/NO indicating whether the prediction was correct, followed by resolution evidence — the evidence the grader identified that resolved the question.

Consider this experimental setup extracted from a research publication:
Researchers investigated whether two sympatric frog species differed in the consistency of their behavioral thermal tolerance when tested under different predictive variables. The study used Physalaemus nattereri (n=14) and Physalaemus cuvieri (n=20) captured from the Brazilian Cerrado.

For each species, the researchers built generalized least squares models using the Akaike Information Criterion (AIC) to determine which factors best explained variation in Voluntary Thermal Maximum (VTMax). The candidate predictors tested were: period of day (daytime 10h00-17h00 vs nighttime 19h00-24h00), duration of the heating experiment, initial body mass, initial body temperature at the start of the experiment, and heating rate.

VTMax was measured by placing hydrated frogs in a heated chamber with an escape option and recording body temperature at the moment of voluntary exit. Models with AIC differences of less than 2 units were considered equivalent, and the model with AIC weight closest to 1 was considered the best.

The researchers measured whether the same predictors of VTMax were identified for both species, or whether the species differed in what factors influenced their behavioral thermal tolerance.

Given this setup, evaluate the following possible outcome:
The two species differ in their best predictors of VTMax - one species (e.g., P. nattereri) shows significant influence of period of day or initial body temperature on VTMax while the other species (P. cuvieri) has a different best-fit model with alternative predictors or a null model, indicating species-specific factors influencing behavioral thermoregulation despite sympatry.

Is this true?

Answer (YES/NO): YES